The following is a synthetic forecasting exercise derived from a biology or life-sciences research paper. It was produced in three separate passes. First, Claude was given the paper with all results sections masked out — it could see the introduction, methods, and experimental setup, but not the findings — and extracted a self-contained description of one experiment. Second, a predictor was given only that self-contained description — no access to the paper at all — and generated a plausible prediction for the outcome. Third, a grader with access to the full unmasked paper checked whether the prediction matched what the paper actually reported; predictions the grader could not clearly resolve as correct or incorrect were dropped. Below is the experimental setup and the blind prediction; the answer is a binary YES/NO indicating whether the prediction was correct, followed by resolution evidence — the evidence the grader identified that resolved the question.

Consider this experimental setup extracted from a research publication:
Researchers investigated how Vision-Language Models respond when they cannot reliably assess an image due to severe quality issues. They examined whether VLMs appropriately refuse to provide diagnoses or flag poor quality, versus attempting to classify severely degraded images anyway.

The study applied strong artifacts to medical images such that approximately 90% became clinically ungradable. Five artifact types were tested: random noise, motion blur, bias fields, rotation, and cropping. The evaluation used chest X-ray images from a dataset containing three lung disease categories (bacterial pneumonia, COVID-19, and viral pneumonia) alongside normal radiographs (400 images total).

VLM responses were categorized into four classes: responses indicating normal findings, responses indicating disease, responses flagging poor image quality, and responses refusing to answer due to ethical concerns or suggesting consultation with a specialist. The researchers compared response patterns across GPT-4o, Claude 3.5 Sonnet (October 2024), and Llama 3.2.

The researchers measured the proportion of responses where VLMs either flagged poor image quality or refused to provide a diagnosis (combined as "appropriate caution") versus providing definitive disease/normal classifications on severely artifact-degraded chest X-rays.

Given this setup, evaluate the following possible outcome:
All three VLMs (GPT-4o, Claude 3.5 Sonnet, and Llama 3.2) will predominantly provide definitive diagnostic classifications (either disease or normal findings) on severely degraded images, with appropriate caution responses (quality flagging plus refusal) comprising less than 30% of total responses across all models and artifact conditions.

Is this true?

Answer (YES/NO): NO